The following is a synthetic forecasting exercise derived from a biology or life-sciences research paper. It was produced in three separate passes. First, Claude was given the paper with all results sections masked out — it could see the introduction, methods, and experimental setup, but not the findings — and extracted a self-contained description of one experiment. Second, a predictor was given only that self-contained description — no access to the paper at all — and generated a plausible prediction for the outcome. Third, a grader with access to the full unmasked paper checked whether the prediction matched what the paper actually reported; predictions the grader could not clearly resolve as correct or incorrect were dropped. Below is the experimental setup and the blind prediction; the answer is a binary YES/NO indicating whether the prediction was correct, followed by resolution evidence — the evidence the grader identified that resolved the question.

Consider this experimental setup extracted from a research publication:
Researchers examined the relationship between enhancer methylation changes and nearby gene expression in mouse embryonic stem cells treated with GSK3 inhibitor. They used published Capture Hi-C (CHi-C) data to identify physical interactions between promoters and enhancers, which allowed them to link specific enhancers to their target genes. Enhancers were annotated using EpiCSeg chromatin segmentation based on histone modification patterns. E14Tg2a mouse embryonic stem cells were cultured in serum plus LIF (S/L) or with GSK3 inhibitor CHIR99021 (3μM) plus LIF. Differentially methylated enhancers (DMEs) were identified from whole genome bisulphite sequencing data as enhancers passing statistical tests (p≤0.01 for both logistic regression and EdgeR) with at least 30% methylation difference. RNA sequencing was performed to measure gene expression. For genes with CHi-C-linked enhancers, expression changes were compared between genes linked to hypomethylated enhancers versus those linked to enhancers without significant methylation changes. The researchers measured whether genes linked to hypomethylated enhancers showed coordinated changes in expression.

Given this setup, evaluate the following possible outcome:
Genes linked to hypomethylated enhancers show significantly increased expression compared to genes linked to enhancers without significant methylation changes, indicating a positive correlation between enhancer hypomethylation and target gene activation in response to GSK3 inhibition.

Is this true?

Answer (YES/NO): NO